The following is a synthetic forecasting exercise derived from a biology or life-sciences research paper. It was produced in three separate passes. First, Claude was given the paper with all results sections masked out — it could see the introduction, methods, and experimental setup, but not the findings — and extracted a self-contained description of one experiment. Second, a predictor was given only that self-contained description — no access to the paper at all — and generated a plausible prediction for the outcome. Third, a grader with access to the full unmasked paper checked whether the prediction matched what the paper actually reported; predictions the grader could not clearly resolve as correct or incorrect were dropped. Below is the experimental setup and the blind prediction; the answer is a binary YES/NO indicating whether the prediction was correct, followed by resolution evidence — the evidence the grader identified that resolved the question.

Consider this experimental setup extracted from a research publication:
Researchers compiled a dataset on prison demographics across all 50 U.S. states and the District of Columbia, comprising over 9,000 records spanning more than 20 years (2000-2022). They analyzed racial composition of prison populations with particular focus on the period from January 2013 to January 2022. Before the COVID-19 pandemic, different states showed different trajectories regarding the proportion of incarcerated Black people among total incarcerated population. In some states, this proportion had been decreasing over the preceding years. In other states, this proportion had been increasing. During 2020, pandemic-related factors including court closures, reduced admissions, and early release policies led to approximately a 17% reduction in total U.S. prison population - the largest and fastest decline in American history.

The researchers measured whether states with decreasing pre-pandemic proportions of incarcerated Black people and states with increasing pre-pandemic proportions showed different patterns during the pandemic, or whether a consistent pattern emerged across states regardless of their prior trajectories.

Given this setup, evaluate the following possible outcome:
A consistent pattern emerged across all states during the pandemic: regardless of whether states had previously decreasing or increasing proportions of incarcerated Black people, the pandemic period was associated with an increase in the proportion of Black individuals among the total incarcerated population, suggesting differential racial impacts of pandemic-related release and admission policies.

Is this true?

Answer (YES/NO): NO